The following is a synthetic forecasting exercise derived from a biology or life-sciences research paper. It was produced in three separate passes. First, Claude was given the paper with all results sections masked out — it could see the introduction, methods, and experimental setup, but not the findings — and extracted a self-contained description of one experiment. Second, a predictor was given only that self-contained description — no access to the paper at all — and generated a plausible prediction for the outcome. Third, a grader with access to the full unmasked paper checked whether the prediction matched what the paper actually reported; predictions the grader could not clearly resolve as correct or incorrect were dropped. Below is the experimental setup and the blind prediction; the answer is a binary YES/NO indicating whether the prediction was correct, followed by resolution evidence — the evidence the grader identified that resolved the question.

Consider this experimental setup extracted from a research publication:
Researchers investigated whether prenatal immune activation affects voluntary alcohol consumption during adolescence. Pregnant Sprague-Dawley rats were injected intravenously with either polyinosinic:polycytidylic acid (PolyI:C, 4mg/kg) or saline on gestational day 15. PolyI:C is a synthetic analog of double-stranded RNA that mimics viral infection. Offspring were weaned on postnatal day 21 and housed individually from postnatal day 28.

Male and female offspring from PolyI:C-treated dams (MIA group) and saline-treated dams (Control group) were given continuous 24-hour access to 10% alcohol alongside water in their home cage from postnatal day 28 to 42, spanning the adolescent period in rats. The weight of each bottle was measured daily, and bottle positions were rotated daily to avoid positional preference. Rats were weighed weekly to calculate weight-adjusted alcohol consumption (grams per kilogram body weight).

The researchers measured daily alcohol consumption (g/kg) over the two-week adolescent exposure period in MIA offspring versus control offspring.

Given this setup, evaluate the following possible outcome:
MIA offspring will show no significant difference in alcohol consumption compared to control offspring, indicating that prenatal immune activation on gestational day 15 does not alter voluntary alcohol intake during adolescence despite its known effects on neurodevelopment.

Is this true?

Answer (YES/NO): YES